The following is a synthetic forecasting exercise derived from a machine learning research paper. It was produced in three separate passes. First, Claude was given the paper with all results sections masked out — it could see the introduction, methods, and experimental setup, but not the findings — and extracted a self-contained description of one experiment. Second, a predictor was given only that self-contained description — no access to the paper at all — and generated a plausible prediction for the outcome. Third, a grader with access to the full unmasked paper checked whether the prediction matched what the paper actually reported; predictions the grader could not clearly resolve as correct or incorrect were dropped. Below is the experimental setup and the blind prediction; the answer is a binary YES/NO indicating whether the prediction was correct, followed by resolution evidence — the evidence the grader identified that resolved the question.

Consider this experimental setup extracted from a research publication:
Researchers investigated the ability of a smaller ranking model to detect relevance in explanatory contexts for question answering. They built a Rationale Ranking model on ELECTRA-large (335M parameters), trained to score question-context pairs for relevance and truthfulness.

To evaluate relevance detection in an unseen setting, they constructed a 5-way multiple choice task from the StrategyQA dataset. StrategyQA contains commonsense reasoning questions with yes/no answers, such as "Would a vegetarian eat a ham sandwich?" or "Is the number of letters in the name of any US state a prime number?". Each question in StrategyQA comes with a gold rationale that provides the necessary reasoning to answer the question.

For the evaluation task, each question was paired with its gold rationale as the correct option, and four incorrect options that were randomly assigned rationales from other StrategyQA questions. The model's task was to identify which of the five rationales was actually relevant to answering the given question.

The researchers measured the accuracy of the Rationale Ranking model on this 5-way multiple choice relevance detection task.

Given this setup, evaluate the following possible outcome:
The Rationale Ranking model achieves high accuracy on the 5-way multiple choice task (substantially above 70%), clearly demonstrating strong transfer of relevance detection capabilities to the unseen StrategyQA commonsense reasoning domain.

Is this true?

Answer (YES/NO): YES